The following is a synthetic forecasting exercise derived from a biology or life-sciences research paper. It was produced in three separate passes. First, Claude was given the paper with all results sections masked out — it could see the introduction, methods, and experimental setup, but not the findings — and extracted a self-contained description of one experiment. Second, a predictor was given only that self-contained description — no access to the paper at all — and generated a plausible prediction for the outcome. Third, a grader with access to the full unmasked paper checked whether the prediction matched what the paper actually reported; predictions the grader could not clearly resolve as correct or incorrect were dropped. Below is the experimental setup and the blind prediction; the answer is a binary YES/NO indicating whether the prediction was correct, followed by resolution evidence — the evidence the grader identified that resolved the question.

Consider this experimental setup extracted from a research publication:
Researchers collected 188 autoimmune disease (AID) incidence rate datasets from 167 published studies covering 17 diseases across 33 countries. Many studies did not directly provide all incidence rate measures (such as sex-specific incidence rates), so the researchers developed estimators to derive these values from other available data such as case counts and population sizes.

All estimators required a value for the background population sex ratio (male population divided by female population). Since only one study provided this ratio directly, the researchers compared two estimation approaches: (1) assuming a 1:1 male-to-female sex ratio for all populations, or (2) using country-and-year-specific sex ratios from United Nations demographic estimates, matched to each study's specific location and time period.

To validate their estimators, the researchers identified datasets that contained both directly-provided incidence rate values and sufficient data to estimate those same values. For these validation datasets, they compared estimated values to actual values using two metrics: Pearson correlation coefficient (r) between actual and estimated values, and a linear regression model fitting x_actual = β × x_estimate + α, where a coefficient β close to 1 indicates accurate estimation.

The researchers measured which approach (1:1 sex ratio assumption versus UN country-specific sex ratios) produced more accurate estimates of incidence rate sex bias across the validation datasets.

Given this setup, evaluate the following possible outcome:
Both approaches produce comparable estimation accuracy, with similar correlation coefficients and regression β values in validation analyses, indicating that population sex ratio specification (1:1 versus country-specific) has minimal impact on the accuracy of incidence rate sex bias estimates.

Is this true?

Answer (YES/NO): YES